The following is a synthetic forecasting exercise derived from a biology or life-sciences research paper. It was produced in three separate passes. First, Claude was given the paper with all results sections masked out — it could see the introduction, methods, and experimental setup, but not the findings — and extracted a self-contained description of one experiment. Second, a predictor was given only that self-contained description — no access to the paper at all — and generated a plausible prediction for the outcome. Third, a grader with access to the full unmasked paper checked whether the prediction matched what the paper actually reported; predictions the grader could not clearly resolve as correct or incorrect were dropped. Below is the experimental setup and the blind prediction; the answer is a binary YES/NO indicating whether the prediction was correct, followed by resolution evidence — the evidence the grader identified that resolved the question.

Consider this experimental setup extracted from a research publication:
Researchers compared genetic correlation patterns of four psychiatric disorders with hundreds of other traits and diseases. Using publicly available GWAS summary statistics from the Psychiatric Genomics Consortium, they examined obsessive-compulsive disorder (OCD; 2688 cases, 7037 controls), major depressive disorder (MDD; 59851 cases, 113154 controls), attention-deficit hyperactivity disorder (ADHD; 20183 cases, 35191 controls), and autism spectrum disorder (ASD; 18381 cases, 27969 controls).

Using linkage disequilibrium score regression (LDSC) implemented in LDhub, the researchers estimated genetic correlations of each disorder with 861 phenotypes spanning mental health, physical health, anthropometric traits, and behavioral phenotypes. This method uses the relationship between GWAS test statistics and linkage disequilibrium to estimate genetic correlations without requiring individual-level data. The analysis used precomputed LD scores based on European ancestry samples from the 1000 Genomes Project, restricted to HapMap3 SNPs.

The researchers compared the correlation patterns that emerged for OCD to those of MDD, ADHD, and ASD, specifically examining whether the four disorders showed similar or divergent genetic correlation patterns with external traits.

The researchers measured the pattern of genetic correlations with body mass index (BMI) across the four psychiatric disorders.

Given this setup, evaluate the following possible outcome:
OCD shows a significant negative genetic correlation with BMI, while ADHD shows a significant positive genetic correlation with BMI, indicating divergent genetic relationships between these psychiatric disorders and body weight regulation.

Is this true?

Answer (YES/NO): YES